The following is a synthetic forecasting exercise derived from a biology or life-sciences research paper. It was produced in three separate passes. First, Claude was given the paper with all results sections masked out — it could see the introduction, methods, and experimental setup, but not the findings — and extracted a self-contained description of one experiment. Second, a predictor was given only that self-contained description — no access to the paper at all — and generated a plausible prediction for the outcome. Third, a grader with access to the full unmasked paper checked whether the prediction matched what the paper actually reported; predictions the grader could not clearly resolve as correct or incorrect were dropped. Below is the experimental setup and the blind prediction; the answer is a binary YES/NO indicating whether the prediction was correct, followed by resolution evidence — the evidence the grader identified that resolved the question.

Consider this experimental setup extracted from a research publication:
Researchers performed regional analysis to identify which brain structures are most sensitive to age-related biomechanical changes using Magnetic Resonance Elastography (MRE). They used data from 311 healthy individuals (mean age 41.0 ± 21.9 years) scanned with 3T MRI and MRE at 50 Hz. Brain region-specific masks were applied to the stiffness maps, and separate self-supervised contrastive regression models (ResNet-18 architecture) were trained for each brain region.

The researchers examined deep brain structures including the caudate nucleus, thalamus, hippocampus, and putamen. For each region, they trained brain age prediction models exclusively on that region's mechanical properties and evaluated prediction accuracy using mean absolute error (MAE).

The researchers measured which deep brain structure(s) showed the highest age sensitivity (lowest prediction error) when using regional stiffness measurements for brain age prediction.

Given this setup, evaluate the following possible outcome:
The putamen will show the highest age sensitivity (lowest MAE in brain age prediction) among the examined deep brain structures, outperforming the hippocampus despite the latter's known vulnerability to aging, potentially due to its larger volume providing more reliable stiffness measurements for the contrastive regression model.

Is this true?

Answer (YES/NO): NO